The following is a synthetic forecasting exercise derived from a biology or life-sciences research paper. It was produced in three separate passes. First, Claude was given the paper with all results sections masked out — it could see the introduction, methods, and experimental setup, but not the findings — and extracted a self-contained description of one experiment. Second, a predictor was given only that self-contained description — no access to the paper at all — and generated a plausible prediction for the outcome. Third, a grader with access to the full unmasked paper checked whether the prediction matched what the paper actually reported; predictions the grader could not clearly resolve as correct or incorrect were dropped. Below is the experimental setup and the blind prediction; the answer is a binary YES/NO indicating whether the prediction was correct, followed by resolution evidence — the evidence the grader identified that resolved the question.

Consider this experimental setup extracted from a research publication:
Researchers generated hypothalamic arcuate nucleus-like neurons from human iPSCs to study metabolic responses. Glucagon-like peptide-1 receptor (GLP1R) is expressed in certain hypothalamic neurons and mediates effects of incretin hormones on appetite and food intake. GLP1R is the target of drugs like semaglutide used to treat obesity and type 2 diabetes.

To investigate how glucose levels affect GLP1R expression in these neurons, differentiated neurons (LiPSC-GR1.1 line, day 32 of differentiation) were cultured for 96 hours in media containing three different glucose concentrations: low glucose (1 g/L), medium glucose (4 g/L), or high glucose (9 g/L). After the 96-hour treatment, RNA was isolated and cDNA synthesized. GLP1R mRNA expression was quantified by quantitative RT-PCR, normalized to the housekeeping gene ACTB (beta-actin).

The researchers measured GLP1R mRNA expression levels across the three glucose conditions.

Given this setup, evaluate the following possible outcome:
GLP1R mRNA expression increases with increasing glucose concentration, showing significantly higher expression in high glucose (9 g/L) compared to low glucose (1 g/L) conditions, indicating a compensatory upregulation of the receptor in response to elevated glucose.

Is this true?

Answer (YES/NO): NO